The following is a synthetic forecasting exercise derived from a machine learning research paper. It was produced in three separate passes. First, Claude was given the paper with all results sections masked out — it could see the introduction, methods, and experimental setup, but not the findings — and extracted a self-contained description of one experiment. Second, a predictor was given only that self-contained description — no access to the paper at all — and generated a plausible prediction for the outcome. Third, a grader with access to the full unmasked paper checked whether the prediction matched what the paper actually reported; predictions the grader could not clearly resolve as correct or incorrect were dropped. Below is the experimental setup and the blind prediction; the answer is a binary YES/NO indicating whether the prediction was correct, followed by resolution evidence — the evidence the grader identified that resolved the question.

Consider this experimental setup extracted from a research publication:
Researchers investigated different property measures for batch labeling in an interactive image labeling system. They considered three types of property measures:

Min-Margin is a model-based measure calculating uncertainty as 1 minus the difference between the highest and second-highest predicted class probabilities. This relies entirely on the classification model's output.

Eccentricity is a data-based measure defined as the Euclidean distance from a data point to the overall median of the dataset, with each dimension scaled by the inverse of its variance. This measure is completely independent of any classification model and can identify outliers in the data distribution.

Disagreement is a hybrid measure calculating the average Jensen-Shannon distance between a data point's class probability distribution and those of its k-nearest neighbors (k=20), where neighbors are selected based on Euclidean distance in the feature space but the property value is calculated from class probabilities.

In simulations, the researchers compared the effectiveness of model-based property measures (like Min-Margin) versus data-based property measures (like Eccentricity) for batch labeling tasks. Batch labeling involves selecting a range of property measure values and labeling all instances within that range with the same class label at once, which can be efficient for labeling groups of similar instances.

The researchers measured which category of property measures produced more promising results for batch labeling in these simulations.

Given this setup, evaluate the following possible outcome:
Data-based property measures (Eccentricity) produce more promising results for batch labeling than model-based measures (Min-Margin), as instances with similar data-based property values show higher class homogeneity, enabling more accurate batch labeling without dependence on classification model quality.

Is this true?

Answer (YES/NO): YES